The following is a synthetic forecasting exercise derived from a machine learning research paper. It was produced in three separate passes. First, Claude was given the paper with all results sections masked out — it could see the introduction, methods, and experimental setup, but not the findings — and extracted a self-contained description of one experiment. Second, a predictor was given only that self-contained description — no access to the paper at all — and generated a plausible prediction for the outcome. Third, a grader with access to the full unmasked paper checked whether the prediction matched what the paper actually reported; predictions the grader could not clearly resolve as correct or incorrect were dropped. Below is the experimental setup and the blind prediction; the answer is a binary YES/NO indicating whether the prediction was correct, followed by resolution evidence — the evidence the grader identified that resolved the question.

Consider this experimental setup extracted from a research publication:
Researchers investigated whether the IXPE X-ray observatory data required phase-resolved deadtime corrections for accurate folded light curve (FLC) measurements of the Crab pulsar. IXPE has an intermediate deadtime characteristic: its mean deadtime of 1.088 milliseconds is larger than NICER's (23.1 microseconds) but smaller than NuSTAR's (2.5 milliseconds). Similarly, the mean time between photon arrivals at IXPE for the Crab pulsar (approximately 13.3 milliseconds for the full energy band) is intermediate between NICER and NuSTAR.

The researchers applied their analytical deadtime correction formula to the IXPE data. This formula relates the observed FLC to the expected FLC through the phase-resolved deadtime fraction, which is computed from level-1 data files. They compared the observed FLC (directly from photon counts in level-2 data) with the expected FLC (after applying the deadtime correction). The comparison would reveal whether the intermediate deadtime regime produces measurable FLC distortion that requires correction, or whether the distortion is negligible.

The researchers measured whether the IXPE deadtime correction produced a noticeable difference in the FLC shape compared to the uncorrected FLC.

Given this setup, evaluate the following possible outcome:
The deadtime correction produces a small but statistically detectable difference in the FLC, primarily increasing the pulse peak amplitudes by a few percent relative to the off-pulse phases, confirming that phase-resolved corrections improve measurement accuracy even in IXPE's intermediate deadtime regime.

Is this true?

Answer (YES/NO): YES